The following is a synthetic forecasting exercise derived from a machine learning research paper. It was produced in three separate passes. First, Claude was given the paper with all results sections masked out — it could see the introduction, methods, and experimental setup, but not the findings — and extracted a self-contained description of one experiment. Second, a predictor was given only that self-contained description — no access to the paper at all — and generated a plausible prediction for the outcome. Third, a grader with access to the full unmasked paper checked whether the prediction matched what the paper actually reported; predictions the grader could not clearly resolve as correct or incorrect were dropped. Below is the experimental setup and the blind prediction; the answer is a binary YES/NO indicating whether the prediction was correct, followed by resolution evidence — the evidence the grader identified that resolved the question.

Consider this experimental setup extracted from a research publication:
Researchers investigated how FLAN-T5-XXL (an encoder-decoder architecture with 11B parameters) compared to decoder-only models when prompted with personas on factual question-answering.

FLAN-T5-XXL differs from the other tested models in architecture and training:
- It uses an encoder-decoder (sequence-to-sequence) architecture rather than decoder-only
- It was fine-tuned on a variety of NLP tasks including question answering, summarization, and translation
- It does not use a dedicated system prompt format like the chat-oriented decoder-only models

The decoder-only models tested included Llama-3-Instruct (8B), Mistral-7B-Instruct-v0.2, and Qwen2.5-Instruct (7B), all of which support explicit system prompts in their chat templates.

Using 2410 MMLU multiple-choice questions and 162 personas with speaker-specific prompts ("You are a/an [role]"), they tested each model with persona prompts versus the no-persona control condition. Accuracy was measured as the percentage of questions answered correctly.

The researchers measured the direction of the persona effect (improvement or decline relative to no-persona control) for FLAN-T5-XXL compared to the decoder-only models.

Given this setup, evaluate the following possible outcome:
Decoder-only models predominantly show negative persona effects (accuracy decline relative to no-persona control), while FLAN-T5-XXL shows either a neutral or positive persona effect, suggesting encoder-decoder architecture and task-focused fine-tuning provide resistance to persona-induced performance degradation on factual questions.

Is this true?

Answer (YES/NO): NO